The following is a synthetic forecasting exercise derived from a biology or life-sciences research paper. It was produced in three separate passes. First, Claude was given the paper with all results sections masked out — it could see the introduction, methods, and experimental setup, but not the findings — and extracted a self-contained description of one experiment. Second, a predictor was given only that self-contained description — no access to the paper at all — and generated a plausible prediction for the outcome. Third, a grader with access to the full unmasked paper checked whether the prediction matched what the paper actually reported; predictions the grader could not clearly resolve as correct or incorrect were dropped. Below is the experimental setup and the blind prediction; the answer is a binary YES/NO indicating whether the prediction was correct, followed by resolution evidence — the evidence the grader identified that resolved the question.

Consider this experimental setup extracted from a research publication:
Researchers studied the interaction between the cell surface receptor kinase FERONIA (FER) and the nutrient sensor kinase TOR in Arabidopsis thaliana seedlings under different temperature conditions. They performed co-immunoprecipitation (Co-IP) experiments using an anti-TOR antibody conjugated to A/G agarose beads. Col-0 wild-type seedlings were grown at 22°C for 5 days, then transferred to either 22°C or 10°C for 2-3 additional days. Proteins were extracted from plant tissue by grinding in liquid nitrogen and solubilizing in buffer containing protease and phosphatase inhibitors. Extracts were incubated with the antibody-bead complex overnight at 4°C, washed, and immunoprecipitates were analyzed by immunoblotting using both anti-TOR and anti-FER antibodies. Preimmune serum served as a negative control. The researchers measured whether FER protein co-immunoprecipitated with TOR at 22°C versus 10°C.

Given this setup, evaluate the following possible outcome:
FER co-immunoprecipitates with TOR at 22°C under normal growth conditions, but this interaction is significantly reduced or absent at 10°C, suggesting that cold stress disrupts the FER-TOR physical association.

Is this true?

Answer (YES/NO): NO